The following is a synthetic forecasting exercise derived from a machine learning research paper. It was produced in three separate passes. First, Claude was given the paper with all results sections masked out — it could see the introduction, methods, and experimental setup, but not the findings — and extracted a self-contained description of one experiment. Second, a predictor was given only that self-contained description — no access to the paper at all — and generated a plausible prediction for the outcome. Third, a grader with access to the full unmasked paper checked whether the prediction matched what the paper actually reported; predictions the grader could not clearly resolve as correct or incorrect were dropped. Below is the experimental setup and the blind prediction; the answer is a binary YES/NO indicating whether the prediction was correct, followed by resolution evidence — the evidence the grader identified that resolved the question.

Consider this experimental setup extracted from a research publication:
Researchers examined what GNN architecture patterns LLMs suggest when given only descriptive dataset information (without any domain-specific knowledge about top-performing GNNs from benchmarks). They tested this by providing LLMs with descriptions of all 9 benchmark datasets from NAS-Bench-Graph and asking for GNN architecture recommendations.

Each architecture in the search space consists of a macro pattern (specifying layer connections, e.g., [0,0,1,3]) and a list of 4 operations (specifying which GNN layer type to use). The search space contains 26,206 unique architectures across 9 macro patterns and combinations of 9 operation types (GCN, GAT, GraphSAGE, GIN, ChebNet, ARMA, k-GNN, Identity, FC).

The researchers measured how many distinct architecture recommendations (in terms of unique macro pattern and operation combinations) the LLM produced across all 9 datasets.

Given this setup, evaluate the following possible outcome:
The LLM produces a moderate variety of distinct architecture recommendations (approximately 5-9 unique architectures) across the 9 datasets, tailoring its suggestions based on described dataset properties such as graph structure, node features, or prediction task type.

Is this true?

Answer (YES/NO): NO